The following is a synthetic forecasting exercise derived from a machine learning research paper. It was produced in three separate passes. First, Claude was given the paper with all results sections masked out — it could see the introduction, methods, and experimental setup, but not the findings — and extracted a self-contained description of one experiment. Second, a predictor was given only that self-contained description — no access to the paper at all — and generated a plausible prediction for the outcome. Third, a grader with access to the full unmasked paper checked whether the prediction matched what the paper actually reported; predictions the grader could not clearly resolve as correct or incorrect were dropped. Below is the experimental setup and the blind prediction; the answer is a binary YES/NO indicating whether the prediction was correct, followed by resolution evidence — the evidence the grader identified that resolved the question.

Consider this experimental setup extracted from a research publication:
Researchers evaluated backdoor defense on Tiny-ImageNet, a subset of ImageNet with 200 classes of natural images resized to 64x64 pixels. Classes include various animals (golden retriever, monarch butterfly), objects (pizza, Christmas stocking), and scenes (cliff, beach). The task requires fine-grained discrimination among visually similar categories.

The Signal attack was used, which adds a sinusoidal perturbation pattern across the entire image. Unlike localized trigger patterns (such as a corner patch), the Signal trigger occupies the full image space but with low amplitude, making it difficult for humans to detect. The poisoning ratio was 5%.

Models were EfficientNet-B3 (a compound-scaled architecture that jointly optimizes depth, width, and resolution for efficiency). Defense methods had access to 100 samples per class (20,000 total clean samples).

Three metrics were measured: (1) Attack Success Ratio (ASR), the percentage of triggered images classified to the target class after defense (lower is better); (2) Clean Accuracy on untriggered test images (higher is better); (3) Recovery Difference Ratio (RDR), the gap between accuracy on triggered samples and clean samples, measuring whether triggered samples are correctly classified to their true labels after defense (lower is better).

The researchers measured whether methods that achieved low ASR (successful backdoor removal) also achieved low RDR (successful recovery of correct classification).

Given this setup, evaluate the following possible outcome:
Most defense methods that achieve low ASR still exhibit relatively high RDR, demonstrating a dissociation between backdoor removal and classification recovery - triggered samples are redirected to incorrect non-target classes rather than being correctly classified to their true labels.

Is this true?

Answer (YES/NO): YES